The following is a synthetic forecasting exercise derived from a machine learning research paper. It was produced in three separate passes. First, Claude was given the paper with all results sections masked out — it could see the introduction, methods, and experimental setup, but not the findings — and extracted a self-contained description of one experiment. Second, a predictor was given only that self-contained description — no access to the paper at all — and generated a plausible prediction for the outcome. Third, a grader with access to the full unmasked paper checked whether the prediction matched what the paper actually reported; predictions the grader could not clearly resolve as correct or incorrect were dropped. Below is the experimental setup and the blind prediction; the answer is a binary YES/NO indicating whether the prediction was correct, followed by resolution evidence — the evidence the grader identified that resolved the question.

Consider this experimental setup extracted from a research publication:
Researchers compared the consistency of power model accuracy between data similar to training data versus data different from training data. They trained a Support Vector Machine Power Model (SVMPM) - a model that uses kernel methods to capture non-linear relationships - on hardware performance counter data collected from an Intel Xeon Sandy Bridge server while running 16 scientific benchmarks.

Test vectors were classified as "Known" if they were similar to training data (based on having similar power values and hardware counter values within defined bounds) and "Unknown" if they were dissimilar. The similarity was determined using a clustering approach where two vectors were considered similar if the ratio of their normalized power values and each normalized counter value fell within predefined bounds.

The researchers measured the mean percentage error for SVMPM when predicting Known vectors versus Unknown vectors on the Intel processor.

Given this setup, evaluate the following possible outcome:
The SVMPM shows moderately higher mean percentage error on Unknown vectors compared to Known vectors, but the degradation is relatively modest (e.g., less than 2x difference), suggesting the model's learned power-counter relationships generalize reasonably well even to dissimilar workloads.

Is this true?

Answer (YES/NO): NO